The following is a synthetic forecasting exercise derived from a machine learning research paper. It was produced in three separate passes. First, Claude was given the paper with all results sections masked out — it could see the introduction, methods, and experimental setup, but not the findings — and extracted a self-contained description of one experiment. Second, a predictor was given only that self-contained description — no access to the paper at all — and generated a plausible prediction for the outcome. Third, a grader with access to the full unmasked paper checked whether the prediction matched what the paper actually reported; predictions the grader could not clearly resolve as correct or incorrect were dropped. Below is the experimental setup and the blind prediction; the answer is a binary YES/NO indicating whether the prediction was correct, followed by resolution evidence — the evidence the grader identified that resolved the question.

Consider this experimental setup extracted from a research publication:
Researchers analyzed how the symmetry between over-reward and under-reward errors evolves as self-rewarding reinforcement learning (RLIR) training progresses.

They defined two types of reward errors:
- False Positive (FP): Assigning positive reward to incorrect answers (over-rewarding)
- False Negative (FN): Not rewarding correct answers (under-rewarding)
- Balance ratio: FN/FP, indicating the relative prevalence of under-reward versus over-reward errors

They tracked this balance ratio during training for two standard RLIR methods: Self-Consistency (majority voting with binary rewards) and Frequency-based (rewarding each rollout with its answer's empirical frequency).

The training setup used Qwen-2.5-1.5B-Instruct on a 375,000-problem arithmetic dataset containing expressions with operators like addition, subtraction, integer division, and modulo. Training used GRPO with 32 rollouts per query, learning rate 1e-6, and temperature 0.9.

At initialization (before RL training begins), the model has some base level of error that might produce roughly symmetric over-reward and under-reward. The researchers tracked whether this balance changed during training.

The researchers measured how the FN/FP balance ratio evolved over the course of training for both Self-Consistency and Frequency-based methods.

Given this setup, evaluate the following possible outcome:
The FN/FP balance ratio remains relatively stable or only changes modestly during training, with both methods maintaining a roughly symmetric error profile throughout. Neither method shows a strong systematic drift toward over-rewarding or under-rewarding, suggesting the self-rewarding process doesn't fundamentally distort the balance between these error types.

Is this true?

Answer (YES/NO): NO